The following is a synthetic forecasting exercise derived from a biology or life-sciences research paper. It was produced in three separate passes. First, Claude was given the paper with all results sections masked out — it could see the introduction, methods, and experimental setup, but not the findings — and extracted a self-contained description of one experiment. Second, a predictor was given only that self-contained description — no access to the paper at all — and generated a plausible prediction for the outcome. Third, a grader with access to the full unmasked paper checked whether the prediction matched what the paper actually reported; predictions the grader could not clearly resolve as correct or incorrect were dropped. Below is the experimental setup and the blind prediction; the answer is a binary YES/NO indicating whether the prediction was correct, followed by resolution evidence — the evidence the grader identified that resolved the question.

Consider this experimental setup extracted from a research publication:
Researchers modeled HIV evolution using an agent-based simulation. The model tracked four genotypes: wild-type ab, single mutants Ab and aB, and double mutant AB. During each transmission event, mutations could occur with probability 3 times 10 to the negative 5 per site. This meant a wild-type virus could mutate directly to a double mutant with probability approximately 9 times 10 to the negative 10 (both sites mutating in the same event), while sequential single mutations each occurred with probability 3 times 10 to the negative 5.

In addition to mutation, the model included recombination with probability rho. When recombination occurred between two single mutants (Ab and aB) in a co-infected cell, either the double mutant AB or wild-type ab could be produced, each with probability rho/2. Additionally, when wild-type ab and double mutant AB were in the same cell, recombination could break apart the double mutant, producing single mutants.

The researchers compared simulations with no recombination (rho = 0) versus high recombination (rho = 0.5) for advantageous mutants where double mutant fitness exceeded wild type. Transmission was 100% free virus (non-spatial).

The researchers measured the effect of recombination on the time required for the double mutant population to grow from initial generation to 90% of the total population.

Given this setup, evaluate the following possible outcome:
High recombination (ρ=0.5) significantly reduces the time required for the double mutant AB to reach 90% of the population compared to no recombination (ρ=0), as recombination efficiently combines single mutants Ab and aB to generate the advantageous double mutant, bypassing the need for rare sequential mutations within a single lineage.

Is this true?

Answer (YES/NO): NO